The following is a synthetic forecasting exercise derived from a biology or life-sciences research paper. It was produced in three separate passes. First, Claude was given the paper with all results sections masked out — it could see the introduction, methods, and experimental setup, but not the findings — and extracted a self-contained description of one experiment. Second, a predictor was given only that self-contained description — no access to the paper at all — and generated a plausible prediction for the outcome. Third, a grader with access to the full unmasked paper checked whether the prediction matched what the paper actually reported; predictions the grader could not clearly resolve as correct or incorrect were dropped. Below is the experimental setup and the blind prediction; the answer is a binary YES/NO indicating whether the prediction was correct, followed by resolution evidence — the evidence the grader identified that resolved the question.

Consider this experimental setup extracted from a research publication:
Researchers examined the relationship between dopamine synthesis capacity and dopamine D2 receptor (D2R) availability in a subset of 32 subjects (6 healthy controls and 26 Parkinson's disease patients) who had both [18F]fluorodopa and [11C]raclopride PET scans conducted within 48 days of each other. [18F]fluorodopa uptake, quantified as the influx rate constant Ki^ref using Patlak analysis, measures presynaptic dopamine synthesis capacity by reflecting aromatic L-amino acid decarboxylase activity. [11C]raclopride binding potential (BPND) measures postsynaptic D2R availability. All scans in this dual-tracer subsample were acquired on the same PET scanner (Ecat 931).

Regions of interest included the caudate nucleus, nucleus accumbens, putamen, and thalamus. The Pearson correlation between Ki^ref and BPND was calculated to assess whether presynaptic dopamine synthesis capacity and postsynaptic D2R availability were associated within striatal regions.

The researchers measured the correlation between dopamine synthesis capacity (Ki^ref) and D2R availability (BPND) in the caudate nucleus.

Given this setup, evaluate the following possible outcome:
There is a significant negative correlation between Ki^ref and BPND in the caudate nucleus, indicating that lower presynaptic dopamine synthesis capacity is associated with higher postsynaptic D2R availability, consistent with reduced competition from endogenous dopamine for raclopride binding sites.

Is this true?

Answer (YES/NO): NO